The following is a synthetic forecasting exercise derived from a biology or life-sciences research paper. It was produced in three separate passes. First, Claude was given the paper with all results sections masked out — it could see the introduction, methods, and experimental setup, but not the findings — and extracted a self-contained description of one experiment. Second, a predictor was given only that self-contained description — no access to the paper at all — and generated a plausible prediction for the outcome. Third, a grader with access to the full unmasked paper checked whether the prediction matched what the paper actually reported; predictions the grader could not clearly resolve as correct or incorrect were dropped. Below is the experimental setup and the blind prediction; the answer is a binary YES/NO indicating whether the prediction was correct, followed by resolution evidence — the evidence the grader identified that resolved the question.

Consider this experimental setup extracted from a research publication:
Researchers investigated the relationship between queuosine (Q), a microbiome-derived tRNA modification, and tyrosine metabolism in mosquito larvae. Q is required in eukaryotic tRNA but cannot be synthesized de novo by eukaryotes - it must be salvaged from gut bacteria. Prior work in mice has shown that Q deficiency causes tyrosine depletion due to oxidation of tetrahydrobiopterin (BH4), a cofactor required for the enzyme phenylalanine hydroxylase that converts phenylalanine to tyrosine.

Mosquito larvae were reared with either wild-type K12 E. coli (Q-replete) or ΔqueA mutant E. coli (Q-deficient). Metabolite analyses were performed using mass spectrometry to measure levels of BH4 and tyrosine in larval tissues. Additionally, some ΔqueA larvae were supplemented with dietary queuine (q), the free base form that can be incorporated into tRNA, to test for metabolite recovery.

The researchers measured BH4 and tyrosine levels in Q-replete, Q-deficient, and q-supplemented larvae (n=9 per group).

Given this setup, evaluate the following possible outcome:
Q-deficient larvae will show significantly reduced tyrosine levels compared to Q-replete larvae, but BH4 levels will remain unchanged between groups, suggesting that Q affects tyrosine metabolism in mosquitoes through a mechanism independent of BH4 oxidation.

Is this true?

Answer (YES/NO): NO